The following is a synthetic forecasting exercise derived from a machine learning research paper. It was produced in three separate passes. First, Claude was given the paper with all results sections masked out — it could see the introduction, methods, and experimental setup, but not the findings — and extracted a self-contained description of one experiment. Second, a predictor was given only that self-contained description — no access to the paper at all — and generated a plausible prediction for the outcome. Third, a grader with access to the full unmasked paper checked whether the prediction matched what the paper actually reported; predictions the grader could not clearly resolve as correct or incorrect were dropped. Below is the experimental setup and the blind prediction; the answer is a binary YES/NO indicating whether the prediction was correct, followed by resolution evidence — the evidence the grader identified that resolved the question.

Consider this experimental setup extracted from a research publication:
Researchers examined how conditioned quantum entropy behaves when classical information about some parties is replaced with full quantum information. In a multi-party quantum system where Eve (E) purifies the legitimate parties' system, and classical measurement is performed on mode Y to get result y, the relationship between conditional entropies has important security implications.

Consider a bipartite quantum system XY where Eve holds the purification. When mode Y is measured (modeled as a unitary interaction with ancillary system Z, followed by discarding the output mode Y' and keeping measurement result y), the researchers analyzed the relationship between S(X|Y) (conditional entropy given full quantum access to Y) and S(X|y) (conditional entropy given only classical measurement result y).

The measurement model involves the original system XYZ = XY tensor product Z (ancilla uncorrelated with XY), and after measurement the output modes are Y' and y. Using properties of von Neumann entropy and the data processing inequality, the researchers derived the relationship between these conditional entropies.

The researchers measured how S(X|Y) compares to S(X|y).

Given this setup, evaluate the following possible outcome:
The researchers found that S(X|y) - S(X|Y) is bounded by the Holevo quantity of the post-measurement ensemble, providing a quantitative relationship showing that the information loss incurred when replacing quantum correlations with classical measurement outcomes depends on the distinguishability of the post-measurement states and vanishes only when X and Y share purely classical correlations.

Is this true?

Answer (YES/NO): NO